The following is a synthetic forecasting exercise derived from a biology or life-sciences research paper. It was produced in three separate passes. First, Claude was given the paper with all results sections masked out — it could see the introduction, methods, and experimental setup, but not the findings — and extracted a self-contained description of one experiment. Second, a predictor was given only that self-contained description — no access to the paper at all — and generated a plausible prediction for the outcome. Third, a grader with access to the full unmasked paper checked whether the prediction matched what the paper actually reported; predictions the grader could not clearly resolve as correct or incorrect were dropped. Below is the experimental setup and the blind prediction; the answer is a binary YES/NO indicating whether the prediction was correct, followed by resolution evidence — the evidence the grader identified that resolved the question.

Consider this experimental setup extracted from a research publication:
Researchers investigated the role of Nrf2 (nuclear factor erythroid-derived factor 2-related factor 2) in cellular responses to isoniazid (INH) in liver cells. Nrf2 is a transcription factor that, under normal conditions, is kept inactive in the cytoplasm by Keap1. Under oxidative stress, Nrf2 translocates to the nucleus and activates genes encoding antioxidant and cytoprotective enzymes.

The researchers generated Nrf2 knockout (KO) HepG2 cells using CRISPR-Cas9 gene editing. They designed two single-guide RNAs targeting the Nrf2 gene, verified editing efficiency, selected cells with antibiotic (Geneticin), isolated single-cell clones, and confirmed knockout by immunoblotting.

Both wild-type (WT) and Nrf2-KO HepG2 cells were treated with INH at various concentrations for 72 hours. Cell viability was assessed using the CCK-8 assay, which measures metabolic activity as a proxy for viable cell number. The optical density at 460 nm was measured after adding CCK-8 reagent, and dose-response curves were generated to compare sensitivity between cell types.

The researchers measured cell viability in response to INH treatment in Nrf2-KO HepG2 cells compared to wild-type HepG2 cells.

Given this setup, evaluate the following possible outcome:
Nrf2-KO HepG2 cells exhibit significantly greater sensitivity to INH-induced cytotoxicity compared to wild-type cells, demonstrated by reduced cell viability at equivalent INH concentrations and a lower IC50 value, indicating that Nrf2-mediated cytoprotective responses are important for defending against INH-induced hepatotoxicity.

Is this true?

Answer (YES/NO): YES